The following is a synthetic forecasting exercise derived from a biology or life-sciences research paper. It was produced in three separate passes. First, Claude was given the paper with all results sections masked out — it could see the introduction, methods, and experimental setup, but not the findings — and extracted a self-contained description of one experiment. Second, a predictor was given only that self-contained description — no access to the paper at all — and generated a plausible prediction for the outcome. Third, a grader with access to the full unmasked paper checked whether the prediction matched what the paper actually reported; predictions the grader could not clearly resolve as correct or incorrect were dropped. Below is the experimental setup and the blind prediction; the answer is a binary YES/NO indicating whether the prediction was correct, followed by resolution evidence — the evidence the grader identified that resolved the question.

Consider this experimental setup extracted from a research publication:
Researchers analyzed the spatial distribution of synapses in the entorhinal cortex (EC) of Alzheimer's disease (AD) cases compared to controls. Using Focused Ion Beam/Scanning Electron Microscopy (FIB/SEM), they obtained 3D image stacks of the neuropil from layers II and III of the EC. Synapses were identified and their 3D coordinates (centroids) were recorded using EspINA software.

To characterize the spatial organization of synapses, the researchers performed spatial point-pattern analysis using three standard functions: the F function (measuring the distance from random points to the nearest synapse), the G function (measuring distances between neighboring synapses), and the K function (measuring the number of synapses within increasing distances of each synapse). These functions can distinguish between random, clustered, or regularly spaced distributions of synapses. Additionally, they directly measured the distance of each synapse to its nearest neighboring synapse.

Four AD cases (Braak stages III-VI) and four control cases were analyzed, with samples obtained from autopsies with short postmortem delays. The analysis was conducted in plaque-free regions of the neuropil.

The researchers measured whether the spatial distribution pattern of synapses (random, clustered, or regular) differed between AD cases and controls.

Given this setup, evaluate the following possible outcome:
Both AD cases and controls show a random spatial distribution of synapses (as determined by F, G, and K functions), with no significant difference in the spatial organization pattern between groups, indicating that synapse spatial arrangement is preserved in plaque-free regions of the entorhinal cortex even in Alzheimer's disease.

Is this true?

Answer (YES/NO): YES